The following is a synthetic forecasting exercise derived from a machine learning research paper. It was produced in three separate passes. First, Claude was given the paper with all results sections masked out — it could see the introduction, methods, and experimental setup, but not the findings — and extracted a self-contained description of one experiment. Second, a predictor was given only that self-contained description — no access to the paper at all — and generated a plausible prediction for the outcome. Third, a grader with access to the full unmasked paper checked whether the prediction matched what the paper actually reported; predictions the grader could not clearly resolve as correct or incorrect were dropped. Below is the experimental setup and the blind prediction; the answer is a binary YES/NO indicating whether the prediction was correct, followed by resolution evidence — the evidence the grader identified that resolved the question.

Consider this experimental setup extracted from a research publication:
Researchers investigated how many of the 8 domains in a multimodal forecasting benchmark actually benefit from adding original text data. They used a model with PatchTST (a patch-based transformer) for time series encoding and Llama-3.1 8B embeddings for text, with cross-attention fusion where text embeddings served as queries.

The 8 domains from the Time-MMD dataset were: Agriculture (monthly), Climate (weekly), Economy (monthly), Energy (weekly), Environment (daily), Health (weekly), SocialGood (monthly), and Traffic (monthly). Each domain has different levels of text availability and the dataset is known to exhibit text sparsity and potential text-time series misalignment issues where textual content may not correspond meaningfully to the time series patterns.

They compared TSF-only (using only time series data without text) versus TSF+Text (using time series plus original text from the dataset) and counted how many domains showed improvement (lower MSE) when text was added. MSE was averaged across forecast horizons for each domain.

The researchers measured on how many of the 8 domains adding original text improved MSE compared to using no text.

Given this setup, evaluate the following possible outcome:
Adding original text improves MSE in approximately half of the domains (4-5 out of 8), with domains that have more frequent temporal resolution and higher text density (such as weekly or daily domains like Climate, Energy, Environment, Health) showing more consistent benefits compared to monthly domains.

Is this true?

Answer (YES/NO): NO